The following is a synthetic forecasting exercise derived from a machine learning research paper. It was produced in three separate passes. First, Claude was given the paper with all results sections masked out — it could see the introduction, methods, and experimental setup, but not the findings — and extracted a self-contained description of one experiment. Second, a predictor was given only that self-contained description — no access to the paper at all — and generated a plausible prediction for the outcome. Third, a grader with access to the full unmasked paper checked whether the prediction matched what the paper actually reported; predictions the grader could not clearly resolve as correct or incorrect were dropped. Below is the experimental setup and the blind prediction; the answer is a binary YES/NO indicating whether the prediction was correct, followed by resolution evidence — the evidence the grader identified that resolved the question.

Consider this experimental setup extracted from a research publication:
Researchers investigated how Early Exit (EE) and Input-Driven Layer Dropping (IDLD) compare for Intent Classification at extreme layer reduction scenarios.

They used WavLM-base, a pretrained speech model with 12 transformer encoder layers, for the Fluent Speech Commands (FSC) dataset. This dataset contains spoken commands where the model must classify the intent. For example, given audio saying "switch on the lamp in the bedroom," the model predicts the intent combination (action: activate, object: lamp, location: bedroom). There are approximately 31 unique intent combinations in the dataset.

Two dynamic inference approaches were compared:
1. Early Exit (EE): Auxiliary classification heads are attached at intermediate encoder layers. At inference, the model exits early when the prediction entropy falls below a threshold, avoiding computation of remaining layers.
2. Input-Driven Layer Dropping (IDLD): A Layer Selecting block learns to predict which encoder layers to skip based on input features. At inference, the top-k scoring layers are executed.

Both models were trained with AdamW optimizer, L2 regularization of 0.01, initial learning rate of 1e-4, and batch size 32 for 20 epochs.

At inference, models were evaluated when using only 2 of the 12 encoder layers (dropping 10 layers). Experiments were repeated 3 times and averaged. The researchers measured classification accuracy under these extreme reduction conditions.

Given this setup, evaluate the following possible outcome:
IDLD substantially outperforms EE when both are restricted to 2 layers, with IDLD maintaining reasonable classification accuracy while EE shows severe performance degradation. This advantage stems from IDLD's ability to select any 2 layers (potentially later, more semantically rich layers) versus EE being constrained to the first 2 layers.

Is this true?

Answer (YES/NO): NO